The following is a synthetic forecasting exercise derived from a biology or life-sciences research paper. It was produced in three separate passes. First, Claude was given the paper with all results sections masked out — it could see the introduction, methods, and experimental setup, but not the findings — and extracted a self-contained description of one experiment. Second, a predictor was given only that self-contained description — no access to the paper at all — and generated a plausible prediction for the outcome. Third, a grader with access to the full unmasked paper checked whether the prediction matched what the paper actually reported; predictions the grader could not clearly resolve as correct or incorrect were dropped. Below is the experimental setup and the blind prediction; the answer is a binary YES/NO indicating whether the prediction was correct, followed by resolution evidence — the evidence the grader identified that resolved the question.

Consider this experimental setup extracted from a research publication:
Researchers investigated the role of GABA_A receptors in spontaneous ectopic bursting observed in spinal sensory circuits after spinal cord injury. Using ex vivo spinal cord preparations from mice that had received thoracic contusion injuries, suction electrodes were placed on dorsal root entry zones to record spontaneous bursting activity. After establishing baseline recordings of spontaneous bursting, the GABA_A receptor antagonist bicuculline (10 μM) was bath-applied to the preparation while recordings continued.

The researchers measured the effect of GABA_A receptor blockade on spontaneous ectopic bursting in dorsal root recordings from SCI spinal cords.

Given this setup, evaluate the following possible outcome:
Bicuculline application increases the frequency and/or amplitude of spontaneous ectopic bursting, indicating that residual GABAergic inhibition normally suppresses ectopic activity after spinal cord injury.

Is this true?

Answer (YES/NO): NO